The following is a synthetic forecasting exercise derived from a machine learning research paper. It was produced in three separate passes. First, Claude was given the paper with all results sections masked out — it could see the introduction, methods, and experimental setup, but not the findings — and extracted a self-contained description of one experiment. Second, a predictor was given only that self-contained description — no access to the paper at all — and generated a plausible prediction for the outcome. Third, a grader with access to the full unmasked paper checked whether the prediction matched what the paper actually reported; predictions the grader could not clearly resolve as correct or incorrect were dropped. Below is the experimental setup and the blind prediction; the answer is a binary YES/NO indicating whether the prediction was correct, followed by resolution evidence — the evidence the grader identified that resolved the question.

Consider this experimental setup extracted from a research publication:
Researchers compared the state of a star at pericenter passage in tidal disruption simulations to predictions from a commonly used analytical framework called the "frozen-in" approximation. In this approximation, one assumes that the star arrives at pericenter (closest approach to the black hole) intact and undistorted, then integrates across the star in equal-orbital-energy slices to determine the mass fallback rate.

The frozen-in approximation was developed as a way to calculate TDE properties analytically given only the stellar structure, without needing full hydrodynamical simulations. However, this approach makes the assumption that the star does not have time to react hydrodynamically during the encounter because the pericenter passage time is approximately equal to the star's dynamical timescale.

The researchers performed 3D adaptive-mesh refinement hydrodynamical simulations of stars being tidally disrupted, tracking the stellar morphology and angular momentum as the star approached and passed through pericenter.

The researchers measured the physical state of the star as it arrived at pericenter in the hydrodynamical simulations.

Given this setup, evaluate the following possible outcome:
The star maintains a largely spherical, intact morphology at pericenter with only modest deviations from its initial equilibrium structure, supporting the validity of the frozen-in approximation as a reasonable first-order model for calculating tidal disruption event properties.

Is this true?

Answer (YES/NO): NO